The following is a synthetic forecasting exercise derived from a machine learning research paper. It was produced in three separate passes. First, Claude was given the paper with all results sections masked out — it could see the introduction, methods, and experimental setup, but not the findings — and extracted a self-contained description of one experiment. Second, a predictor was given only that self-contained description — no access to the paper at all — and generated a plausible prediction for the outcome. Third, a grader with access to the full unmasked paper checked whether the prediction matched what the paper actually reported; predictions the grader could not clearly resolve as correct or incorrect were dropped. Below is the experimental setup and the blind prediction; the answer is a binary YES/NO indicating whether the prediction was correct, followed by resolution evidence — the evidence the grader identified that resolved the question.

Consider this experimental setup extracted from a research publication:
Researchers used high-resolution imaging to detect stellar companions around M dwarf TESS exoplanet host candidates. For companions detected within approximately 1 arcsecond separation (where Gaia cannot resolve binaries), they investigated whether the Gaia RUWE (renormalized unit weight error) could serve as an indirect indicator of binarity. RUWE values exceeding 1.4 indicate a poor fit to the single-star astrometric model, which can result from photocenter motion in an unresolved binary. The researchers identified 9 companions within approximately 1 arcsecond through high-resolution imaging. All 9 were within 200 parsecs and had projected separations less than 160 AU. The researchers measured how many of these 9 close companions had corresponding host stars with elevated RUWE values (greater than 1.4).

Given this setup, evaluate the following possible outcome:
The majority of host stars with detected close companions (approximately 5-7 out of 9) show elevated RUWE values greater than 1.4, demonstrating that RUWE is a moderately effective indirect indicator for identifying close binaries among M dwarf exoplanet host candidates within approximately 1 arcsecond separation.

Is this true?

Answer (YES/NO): YES